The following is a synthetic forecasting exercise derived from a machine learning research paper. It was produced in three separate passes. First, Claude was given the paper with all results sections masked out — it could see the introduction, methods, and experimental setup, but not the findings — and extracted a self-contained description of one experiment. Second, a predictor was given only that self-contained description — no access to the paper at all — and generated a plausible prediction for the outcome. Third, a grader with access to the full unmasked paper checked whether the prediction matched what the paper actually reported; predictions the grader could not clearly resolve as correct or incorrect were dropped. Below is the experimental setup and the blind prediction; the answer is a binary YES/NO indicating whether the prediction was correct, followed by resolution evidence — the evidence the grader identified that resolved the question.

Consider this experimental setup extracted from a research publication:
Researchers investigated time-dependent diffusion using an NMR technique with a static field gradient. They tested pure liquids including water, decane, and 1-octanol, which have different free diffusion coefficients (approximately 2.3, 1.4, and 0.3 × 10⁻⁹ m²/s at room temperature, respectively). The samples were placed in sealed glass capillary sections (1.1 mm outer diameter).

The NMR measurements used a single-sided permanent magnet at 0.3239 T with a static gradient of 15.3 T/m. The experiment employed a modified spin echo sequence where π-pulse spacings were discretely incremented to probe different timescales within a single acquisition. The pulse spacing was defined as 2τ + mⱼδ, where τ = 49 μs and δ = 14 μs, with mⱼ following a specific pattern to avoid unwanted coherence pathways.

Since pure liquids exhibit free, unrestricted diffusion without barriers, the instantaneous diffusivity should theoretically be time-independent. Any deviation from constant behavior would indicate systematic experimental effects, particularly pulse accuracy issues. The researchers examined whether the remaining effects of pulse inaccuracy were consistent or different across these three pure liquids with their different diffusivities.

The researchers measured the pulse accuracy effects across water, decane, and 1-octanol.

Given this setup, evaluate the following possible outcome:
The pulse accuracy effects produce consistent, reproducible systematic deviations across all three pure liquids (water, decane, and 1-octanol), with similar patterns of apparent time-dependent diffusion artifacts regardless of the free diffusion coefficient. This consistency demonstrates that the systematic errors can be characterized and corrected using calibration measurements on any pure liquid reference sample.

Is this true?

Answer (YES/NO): YES